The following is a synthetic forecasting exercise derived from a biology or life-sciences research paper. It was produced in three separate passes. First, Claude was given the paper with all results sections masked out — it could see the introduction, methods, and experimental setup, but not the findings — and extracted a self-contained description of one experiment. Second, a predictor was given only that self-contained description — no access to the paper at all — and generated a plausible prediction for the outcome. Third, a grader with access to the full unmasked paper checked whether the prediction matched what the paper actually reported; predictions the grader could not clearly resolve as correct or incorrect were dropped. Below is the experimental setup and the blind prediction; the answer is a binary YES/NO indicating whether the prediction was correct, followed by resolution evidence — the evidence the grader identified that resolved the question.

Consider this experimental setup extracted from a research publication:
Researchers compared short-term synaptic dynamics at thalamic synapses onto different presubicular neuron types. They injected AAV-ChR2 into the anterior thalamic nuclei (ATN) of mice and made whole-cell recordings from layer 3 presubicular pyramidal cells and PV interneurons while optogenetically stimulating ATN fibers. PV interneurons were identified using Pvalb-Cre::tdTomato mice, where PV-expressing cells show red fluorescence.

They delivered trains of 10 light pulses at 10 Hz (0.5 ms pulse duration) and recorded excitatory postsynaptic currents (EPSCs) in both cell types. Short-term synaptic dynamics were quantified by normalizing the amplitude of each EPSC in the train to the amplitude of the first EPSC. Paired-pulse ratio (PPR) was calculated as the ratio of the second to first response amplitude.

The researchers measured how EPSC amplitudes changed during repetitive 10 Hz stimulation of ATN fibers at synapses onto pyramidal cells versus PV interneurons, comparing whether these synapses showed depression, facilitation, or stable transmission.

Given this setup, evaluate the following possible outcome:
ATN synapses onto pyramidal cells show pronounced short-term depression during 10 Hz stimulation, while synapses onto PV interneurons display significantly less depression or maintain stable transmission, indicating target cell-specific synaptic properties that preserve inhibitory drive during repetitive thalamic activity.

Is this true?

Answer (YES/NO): NO